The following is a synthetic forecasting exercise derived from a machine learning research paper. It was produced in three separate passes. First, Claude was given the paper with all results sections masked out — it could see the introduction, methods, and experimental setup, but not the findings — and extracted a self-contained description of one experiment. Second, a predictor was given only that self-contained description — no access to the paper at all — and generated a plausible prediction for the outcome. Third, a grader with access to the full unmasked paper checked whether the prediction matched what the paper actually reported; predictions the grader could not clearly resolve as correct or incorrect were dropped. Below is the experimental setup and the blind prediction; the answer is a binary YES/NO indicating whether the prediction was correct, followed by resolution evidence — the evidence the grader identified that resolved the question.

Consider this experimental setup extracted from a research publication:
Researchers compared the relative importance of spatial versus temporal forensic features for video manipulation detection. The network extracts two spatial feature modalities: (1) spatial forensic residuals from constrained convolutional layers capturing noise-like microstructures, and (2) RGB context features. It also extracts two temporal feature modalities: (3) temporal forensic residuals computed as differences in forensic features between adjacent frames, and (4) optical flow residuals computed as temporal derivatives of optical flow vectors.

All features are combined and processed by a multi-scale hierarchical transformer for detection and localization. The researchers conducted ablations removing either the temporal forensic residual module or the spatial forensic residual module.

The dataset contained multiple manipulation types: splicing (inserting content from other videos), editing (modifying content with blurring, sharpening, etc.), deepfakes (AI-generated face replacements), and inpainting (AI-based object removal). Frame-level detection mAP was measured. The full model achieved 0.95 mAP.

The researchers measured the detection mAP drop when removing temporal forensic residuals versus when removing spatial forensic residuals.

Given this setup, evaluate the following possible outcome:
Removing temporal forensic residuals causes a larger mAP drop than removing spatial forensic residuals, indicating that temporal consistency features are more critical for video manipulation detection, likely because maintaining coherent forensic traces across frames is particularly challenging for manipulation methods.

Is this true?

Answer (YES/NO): NO